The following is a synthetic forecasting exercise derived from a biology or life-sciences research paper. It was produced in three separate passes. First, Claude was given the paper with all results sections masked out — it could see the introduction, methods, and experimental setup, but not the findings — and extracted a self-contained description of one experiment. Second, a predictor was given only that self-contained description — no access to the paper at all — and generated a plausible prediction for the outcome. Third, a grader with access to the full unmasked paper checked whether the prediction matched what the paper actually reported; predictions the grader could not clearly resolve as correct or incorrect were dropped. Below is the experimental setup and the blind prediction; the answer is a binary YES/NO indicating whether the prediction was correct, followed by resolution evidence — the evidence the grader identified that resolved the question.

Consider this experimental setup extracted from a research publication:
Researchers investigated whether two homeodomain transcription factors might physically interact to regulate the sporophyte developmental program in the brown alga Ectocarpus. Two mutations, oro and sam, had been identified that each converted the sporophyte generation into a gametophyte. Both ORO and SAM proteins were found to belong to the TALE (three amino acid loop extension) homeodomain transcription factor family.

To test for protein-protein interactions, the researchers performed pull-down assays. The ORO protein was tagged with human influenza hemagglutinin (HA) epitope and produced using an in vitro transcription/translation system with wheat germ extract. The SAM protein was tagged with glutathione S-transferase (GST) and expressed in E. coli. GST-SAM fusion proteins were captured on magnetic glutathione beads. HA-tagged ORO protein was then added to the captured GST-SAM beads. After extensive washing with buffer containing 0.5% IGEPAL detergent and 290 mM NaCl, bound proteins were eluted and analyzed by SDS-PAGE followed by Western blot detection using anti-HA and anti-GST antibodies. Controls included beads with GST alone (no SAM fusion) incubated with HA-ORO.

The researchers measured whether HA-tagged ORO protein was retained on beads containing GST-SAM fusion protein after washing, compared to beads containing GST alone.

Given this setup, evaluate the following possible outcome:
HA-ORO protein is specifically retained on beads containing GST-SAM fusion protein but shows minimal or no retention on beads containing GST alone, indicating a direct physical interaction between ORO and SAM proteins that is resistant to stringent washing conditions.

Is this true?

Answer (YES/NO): YES